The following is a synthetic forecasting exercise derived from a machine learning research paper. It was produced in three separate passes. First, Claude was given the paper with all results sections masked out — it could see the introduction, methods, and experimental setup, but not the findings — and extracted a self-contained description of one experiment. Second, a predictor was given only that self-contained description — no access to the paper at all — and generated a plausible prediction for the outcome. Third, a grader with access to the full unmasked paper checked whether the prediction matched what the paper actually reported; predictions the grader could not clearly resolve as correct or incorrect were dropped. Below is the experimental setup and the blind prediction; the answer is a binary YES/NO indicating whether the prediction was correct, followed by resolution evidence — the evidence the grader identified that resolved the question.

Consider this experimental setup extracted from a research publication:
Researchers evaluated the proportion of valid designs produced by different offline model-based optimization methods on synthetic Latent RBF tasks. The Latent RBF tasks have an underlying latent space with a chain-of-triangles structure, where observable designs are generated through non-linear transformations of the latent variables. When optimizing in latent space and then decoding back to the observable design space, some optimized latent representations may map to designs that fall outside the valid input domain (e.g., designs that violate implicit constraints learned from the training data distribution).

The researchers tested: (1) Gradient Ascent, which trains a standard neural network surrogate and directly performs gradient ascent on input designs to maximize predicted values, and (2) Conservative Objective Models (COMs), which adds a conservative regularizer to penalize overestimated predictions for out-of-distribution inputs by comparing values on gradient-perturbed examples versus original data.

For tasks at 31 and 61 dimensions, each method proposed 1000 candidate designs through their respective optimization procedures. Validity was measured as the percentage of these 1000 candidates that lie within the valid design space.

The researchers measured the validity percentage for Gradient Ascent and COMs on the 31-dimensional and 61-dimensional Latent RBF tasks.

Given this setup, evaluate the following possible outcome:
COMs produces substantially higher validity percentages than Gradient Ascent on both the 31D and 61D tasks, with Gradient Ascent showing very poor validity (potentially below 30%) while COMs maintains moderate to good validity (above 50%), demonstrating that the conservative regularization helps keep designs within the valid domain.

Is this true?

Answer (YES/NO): NO